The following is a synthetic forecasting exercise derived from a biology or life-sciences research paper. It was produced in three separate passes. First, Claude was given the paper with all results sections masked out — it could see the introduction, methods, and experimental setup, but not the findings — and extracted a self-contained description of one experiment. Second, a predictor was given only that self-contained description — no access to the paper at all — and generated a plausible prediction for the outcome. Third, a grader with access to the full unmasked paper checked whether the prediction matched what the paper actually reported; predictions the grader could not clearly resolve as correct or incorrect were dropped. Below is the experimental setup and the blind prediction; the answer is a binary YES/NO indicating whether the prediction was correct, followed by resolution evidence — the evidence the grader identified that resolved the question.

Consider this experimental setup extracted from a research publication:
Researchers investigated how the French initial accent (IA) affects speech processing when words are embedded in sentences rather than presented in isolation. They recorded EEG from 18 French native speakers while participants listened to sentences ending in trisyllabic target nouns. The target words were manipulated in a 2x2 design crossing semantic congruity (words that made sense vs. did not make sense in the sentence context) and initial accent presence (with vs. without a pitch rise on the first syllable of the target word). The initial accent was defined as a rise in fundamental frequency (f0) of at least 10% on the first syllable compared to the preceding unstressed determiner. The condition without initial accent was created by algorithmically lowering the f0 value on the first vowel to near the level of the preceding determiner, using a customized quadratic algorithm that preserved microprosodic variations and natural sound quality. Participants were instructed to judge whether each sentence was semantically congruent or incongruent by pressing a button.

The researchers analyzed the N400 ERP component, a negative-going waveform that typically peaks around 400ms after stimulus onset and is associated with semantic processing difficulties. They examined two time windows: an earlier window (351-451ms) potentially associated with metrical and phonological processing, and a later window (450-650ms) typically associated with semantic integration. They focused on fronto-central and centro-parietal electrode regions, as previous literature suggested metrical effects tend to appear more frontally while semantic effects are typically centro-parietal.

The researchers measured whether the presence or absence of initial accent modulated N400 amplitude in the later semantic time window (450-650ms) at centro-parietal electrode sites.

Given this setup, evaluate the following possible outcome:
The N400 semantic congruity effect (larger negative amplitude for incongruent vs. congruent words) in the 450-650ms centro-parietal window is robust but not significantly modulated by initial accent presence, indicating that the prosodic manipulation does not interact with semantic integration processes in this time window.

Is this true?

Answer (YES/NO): NO